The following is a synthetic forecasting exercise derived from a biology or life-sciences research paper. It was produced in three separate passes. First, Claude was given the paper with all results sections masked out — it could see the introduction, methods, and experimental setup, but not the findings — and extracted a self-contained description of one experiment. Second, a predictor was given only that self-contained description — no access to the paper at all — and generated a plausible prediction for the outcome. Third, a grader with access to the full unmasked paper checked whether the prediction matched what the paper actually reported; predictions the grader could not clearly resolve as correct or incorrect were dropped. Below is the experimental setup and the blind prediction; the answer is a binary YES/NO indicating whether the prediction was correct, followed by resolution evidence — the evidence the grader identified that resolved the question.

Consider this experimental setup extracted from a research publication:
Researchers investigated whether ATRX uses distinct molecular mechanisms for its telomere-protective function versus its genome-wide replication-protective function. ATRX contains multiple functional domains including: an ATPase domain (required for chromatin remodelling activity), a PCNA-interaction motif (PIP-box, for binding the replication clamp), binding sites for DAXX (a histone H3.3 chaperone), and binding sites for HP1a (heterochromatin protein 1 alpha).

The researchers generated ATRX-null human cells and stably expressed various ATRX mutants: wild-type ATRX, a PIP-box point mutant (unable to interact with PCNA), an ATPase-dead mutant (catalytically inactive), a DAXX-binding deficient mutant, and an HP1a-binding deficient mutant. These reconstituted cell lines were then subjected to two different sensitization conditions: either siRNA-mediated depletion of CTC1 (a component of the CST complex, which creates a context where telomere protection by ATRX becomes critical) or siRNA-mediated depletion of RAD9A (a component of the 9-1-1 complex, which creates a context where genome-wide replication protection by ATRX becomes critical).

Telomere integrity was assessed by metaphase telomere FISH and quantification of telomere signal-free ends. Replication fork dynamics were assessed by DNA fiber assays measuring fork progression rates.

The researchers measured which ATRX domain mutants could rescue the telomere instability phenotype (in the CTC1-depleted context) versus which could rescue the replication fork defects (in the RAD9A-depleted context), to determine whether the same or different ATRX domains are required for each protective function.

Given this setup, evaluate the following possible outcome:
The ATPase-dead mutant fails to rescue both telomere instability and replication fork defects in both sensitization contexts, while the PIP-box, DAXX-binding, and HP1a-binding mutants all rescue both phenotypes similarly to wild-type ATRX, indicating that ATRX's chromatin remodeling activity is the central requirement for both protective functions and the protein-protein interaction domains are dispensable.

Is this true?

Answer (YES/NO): NO